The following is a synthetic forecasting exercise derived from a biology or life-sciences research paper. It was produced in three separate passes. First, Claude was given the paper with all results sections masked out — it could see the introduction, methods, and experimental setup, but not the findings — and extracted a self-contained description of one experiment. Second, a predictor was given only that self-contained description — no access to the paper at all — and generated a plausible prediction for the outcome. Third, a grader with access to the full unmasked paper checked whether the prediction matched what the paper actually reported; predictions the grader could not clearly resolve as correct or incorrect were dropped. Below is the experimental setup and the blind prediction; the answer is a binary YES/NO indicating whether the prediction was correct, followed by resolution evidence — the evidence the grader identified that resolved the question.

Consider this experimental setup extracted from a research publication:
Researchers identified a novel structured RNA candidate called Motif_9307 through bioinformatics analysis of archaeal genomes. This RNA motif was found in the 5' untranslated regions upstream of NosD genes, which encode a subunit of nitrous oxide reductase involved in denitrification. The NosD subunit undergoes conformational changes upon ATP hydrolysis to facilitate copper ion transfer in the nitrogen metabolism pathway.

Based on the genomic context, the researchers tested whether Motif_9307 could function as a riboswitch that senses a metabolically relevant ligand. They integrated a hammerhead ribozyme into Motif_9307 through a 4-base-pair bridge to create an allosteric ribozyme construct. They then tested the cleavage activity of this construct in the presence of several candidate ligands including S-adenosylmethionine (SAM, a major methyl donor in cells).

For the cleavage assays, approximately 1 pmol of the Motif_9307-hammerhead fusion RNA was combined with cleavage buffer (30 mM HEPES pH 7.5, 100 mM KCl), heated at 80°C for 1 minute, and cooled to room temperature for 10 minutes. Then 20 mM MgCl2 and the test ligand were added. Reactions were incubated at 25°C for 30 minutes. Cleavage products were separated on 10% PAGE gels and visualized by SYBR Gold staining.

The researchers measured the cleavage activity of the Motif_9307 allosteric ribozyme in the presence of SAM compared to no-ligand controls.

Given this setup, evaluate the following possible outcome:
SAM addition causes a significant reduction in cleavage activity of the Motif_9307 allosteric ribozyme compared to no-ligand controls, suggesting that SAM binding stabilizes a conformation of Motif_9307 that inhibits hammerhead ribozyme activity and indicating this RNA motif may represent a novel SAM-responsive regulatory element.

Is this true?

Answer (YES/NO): NO